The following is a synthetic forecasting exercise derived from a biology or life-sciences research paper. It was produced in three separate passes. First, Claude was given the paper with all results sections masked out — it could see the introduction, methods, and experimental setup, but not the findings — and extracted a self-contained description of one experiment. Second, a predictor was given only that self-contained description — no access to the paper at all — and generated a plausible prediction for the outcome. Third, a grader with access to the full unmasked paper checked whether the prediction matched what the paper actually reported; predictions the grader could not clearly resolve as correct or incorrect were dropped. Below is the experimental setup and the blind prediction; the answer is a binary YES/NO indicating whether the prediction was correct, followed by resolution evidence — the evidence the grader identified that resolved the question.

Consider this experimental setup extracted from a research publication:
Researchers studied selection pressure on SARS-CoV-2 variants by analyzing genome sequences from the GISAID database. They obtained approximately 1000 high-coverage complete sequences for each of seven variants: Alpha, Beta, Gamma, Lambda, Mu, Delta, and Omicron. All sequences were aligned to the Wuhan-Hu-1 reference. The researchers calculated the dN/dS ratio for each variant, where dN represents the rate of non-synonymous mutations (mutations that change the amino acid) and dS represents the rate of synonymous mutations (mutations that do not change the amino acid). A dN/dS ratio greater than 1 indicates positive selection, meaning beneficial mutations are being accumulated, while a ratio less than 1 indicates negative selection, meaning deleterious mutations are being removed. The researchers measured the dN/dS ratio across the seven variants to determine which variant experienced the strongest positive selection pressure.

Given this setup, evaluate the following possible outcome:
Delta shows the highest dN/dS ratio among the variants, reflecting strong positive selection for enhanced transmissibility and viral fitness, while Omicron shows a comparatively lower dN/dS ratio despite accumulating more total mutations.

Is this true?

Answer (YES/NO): YES